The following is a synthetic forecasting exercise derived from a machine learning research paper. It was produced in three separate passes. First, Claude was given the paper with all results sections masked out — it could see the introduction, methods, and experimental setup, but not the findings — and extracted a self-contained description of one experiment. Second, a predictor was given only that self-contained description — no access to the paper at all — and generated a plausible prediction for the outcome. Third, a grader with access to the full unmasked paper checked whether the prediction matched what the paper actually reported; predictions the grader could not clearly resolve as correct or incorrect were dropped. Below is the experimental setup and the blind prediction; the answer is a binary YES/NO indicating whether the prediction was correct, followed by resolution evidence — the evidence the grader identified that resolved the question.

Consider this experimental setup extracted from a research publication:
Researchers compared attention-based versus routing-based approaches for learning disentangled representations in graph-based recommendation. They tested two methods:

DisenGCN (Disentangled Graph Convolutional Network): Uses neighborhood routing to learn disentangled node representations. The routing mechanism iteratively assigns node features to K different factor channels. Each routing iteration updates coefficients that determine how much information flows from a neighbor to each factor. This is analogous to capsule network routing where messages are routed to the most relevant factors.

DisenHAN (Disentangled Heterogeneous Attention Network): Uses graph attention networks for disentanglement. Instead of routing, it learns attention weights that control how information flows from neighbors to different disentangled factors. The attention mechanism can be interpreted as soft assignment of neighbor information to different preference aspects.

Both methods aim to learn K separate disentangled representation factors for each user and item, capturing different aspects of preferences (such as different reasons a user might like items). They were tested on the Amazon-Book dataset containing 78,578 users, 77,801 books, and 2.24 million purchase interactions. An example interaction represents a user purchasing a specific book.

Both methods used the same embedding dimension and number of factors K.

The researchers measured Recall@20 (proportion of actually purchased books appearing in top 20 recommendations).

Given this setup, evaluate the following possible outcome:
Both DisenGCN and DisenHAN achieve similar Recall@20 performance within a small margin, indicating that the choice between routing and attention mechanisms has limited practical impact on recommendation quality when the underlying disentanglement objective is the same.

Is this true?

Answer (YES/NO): NO